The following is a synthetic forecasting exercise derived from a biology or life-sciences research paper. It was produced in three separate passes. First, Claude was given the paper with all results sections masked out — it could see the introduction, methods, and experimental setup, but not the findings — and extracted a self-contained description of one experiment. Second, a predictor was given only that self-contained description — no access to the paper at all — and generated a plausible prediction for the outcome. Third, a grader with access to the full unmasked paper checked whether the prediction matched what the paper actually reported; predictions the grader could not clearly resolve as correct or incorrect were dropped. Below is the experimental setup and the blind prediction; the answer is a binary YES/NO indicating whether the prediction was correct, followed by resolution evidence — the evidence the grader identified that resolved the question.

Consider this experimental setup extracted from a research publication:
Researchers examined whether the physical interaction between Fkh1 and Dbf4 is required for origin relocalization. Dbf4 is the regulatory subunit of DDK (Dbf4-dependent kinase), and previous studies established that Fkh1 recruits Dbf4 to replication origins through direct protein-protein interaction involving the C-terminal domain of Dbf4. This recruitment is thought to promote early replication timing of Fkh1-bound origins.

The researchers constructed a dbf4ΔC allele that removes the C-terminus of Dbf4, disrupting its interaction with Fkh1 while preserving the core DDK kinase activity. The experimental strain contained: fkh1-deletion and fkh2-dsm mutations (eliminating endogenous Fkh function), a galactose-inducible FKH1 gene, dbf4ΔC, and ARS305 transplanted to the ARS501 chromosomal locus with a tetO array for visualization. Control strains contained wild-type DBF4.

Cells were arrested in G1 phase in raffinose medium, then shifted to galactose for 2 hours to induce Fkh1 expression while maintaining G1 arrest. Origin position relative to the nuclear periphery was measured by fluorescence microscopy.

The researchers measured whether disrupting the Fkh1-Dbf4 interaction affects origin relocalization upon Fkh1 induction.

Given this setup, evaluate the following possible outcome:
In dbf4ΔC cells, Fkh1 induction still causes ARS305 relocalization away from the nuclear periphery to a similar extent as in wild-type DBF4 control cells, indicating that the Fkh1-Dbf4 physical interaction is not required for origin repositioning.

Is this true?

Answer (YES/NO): NO